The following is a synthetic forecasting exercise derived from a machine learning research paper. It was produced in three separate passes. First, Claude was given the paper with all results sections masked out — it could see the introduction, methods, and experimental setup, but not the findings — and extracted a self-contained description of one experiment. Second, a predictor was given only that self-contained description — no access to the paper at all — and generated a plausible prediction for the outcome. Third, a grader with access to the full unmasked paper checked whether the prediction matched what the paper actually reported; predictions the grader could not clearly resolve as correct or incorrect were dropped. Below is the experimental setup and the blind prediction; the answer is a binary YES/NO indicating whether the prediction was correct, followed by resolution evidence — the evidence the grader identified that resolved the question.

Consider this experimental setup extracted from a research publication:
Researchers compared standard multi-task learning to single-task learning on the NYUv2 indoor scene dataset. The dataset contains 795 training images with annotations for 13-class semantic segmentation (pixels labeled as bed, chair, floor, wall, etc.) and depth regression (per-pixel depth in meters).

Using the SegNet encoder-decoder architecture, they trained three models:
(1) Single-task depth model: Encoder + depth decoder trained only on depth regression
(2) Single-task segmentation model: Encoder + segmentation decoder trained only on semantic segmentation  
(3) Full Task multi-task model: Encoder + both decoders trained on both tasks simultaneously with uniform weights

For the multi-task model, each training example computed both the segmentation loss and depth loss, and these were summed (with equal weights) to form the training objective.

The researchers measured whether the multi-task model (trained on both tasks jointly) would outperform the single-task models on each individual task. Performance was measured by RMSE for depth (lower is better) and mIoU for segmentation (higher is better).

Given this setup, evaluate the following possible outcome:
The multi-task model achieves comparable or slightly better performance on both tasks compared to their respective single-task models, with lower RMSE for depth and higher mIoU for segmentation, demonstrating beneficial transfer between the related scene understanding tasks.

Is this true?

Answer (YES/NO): NO